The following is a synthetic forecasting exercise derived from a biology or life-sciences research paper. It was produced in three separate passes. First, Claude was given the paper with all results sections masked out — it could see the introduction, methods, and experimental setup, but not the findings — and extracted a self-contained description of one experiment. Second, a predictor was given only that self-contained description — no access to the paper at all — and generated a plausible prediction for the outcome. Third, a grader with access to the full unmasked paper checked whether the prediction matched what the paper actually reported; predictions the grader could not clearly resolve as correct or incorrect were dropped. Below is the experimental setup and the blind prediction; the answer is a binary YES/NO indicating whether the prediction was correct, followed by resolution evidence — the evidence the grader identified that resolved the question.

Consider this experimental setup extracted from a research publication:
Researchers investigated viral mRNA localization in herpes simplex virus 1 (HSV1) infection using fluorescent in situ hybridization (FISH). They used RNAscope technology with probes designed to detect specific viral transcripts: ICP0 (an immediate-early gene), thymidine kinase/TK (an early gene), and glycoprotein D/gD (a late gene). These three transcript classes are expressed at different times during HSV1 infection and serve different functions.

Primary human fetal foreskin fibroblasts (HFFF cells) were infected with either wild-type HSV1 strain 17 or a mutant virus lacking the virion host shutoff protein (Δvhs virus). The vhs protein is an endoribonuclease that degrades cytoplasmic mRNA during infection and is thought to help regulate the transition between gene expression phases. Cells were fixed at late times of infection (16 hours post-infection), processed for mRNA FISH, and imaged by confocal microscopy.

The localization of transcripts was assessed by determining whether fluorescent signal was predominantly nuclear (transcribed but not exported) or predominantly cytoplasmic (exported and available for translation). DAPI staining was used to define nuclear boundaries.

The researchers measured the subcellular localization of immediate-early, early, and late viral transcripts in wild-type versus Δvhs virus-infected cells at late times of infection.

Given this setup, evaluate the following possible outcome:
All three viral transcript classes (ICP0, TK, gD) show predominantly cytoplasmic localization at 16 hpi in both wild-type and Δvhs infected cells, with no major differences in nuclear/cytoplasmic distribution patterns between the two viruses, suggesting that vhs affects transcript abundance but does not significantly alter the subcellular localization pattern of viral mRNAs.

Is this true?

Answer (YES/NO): NO